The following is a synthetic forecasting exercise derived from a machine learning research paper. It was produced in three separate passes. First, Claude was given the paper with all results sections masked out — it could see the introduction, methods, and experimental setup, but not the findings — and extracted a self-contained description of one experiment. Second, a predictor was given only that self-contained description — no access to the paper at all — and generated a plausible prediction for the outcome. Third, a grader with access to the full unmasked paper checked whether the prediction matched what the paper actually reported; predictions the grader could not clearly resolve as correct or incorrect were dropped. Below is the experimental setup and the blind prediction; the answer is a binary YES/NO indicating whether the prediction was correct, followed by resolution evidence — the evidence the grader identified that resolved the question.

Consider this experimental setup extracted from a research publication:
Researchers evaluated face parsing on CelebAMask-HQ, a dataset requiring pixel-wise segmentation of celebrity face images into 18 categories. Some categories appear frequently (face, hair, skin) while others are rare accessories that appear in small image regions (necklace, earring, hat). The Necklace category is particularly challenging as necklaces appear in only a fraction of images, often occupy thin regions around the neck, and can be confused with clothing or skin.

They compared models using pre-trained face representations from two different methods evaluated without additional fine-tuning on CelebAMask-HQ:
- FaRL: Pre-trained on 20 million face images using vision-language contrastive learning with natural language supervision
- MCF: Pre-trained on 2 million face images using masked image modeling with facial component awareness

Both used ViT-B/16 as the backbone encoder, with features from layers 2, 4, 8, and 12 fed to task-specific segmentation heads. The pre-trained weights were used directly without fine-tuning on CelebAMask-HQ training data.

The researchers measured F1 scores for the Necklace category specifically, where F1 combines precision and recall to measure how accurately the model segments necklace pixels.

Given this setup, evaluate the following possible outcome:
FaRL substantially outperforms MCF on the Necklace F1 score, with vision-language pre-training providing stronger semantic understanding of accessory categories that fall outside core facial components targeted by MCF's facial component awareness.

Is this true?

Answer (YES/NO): YES